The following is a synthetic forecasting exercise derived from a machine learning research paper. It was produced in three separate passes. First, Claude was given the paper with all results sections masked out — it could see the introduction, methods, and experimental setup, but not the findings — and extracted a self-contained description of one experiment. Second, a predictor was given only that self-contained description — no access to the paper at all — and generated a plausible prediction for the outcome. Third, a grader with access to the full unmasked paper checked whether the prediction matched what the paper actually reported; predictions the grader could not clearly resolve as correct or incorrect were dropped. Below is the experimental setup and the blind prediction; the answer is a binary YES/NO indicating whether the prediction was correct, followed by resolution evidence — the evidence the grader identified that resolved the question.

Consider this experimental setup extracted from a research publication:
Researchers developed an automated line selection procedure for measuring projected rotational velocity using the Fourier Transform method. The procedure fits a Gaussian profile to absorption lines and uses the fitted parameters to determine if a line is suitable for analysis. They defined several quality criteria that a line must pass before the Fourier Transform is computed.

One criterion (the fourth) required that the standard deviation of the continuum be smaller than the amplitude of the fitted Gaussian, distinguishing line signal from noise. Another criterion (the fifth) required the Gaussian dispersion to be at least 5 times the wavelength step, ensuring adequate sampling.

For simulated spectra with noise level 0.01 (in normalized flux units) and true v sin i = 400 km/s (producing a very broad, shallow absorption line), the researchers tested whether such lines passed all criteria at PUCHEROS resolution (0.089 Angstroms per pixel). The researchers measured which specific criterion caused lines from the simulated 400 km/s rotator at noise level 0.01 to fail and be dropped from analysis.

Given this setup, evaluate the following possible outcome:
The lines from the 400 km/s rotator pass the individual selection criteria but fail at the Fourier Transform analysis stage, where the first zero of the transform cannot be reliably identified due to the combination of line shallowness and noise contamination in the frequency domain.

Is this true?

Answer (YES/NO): NO